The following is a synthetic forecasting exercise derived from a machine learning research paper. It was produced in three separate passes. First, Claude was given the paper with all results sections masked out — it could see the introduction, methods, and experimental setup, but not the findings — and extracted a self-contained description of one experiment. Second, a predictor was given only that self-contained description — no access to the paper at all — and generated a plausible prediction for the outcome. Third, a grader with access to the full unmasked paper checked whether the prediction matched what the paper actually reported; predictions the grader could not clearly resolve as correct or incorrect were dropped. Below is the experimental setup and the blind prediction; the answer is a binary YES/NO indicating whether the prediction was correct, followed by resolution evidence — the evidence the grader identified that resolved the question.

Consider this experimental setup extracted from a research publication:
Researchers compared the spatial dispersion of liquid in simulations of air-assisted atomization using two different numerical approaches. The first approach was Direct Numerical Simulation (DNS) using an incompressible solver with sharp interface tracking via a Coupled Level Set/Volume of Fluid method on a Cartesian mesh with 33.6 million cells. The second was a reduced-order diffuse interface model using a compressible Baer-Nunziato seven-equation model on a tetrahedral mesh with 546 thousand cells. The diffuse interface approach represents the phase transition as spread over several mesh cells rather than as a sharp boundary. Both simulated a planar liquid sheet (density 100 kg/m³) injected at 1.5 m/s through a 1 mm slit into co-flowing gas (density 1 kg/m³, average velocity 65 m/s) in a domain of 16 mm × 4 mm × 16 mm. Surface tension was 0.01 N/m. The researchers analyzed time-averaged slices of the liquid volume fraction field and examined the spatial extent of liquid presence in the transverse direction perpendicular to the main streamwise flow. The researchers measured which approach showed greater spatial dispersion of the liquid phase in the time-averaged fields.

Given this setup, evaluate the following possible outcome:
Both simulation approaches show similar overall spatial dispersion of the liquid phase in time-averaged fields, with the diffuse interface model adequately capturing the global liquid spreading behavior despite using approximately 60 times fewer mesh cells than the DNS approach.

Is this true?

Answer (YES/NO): NO